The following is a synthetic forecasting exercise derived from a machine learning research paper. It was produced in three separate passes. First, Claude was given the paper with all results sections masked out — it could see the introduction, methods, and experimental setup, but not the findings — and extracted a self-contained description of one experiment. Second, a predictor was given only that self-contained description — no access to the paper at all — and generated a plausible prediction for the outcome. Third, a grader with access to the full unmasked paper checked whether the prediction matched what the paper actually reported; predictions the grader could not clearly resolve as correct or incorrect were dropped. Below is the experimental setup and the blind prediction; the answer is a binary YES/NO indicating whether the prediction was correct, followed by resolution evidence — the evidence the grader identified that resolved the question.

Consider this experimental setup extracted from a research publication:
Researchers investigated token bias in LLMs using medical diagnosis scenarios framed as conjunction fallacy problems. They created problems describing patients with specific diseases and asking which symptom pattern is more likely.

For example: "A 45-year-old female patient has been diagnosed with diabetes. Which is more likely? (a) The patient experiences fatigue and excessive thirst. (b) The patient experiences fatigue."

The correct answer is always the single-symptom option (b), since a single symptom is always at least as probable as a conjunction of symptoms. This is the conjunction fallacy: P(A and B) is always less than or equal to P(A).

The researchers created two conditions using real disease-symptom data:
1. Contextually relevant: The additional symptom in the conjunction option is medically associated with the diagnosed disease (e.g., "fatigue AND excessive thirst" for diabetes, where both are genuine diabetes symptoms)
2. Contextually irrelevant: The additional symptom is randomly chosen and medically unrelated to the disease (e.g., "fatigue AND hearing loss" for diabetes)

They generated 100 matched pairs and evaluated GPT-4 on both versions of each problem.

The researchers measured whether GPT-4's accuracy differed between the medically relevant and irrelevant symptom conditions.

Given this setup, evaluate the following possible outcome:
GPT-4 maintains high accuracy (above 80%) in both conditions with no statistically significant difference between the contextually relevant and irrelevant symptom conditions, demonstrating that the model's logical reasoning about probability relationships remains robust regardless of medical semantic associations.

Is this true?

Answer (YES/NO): NO